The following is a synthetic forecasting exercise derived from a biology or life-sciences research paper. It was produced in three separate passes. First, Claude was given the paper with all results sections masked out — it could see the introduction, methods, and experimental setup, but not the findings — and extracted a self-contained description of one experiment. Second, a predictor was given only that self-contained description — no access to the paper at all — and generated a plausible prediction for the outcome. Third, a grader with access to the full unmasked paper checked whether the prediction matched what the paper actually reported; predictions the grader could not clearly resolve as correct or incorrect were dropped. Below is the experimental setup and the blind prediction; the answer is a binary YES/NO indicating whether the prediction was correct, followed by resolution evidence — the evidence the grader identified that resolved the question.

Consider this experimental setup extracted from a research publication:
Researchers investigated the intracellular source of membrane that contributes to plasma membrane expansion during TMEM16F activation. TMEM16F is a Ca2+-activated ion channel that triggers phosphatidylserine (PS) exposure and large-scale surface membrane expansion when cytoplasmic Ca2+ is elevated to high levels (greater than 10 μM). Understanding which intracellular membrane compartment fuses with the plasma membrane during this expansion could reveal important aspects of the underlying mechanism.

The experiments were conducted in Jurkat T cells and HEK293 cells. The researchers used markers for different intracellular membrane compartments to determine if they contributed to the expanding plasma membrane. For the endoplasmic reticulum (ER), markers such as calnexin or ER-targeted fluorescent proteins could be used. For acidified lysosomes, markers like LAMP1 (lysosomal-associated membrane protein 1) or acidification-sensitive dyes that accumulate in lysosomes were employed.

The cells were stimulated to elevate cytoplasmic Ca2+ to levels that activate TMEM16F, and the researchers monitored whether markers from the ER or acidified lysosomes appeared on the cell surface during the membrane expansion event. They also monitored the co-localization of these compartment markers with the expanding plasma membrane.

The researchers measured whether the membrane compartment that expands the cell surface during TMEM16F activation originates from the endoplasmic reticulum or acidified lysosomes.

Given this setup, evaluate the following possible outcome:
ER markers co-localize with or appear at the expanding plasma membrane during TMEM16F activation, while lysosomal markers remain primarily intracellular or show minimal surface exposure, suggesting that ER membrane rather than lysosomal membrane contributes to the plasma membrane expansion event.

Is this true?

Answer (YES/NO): NO